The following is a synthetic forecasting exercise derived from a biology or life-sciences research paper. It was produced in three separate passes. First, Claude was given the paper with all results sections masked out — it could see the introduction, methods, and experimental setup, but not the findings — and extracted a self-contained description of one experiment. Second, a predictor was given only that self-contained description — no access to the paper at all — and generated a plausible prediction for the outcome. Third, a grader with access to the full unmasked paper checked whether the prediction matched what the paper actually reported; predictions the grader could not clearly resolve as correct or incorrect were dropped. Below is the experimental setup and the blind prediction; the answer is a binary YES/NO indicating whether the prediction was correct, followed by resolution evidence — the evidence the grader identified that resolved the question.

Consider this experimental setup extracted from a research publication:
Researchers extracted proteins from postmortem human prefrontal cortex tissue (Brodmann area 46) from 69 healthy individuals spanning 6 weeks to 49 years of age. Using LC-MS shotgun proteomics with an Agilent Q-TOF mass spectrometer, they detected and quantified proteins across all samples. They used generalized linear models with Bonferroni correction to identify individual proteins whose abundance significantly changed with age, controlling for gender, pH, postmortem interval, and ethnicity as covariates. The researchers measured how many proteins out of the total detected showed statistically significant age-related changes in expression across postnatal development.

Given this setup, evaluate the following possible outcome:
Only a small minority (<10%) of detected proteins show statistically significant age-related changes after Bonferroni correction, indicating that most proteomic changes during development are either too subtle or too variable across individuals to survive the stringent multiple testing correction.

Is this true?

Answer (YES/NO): YES